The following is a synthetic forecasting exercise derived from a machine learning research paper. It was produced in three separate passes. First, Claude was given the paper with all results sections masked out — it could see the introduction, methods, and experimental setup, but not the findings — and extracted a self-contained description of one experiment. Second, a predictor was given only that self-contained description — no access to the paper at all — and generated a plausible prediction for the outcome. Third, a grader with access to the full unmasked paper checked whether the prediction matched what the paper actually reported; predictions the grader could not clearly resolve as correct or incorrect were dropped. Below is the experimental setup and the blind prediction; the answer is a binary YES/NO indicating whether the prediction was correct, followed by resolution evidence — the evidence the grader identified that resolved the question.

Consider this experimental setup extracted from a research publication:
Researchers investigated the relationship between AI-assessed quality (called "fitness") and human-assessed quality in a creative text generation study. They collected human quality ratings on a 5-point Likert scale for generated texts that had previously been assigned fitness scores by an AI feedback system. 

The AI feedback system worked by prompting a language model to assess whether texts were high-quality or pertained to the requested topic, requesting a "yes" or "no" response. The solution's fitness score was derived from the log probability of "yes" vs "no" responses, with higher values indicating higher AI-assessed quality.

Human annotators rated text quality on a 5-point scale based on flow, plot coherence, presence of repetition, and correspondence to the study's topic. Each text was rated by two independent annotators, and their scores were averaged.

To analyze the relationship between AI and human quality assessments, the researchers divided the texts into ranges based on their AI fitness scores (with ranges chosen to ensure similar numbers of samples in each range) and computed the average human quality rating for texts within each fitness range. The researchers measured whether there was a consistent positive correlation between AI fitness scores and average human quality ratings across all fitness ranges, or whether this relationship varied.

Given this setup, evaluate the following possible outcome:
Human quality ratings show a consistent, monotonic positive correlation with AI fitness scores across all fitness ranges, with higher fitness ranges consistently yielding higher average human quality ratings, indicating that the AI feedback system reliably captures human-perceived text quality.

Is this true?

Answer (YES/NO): NO